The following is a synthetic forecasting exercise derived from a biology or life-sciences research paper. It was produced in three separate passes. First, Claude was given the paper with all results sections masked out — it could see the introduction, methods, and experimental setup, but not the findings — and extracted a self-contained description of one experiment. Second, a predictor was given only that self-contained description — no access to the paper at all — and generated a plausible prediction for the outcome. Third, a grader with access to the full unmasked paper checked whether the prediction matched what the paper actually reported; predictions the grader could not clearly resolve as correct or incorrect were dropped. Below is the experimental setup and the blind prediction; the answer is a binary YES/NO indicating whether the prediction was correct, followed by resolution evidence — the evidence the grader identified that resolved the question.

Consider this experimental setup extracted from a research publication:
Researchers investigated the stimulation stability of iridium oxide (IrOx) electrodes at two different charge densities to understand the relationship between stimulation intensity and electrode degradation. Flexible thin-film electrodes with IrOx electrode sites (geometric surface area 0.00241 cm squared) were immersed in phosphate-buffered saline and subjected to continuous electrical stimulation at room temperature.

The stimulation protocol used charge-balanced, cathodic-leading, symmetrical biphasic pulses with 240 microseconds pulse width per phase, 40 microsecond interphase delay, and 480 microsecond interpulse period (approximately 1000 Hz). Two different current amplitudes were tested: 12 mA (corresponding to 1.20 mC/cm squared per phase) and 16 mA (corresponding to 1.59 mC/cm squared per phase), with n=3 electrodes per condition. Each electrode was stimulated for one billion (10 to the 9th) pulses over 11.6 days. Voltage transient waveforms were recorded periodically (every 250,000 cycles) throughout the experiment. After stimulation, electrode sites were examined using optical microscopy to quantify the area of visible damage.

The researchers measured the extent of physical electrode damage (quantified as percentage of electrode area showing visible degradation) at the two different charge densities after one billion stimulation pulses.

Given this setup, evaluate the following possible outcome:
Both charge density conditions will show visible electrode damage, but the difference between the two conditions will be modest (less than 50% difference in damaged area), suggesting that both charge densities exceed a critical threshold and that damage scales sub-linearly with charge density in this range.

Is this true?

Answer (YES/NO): NO